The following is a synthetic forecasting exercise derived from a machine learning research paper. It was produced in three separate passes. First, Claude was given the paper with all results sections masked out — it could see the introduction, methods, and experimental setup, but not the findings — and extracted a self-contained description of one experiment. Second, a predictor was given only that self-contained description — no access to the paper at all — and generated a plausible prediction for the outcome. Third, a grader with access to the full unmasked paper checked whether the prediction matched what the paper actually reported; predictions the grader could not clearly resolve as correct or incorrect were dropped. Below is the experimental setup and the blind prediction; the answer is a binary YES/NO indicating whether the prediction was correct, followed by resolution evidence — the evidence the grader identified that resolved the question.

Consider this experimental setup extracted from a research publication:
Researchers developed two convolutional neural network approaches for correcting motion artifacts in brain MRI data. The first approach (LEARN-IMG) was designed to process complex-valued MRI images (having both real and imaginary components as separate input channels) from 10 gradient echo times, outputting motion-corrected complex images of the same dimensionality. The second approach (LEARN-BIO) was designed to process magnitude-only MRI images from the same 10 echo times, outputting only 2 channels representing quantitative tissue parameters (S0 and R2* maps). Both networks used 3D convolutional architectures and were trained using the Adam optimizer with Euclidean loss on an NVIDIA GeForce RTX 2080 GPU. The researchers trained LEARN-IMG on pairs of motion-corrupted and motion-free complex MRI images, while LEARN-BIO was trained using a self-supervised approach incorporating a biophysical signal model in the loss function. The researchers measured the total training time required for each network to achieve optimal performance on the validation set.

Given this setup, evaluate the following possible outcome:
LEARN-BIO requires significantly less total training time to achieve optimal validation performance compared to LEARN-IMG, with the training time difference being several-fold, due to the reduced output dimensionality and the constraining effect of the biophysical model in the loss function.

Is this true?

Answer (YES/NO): YES